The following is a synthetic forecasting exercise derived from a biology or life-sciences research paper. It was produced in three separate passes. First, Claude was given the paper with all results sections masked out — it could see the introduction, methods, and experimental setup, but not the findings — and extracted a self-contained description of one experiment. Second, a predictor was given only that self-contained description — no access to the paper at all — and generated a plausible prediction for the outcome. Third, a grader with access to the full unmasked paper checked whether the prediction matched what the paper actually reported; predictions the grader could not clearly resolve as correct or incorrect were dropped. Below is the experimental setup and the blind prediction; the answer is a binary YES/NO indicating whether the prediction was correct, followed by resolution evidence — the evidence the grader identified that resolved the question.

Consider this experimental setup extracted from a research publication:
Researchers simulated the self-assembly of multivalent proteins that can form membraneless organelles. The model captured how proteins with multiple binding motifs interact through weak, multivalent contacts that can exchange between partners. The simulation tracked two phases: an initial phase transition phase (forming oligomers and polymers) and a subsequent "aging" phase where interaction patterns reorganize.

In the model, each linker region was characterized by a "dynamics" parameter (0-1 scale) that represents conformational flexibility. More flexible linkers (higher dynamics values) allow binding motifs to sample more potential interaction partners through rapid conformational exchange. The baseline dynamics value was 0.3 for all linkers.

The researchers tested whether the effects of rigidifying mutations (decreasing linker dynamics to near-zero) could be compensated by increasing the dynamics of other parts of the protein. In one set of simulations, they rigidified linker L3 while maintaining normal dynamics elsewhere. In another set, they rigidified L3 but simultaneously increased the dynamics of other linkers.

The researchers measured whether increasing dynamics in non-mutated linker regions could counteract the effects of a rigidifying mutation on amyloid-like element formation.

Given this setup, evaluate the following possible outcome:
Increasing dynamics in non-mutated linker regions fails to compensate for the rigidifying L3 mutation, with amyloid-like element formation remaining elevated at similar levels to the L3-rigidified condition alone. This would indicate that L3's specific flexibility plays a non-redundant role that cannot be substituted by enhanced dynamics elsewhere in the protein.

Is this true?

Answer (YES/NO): NO